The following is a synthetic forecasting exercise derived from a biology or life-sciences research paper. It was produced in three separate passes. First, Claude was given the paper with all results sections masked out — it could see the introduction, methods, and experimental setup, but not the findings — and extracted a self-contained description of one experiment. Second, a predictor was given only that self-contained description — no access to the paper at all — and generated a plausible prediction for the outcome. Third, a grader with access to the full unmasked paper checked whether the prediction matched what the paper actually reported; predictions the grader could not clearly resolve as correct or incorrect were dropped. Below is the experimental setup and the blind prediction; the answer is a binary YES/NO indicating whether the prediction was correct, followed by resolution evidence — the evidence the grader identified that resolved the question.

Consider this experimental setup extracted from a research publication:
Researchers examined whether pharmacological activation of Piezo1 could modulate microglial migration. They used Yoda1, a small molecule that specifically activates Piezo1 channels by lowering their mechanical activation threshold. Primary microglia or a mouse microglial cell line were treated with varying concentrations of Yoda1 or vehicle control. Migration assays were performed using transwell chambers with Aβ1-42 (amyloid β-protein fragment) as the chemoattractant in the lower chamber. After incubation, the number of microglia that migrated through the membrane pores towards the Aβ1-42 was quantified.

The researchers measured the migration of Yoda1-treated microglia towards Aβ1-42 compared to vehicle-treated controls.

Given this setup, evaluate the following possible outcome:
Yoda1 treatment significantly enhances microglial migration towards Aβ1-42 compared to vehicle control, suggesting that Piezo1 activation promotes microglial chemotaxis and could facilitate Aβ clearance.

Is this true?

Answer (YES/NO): NO